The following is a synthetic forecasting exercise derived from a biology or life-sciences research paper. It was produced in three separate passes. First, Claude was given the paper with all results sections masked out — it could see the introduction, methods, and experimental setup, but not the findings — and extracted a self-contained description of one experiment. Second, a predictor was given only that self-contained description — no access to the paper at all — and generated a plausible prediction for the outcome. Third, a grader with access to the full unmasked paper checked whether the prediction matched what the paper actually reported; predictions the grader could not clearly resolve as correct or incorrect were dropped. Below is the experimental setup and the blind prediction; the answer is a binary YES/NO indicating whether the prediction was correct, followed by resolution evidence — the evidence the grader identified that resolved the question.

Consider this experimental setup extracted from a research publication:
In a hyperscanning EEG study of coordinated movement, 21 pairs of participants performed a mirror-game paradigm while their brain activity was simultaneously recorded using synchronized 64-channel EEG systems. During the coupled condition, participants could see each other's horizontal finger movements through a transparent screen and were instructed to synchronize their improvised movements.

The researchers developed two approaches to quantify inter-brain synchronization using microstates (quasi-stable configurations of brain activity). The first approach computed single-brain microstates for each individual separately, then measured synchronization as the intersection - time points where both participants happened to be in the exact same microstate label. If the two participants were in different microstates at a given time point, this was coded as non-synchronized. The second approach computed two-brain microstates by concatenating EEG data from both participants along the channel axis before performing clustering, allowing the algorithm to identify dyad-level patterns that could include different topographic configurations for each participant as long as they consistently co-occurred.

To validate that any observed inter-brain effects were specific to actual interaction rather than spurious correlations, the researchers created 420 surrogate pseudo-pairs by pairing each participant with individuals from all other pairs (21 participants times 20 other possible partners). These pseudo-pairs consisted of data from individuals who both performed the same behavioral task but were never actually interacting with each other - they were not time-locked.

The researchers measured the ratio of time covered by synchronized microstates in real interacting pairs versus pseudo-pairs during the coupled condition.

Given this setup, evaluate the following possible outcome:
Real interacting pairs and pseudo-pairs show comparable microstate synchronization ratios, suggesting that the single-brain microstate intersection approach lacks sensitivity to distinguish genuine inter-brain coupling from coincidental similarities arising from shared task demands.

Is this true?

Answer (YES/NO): YES